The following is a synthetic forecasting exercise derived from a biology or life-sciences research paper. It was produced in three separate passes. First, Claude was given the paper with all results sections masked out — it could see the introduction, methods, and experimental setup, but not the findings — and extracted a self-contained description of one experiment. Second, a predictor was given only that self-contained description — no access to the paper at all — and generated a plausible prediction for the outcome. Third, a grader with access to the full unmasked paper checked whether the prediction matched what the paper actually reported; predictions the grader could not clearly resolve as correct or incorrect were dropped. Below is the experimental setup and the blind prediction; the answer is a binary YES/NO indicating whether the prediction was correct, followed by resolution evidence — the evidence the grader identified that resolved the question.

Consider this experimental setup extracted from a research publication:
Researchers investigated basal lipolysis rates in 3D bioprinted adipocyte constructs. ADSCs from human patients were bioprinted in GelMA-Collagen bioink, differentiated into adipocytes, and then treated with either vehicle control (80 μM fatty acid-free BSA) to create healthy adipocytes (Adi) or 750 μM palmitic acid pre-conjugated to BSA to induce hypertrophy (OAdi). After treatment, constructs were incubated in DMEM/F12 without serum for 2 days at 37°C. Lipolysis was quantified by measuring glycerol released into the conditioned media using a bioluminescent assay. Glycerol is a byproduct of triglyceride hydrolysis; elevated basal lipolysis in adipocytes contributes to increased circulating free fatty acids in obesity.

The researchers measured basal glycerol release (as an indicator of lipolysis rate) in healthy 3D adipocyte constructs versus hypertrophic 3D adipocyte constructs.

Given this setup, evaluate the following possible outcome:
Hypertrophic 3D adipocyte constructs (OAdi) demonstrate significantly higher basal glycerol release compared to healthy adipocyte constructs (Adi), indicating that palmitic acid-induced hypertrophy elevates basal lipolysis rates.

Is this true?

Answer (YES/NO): YES